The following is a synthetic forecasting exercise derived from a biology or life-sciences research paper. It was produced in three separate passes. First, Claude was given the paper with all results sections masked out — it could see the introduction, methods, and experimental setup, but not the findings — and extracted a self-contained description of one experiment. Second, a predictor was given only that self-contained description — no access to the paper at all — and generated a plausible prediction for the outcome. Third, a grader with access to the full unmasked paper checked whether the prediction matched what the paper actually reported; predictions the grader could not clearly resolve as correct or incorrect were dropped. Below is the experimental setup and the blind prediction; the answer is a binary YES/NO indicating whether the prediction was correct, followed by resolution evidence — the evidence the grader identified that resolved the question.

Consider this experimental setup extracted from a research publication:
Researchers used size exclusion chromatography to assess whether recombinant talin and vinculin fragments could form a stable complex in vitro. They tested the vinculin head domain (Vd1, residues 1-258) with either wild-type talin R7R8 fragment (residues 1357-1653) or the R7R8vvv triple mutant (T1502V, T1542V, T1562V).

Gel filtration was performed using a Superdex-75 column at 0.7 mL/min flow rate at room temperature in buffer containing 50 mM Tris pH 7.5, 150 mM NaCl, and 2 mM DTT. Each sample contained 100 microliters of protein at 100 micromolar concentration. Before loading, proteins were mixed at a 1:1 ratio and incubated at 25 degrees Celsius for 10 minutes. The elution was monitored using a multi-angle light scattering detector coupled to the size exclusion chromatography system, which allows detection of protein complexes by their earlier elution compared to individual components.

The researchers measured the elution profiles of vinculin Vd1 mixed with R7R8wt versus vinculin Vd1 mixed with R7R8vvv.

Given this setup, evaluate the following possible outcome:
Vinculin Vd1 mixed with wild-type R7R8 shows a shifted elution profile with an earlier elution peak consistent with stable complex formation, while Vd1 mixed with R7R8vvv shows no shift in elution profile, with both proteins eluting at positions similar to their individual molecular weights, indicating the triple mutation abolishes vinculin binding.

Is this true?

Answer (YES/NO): NO